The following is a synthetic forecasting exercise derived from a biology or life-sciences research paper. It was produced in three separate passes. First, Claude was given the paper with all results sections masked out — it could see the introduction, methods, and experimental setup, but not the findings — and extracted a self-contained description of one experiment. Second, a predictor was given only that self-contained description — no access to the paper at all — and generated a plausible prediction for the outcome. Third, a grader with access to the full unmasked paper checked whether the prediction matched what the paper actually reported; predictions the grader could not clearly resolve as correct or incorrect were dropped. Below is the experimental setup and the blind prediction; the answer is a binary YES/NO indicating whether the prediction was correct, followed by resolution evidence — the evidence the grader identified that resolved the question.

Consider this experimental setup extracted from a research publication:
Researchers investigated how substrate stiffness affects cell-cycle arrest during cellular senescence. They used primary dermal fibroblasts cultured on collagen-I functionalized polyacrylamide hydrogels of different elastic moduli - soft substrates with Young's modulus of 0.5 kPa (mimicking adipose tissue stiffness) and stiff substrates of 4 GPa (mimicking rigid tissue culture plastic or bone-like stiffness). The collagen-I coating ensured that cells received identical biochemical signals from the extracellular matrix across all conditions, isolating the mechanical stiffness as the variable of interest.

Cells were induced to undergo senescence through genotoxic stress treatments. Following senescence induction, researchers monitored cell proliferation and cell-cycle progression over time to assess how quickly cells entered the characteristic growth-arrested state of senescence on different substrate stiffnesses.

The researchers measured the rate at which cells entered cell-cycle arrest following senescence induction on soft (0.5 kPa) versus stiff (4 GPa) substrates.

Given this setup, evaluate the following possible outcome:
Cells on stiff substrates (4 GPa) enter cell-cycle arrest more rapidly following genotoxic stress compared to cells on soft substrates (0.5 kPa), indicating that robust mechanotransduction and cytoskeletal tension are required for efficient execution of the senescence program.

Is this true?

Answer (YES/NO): NO